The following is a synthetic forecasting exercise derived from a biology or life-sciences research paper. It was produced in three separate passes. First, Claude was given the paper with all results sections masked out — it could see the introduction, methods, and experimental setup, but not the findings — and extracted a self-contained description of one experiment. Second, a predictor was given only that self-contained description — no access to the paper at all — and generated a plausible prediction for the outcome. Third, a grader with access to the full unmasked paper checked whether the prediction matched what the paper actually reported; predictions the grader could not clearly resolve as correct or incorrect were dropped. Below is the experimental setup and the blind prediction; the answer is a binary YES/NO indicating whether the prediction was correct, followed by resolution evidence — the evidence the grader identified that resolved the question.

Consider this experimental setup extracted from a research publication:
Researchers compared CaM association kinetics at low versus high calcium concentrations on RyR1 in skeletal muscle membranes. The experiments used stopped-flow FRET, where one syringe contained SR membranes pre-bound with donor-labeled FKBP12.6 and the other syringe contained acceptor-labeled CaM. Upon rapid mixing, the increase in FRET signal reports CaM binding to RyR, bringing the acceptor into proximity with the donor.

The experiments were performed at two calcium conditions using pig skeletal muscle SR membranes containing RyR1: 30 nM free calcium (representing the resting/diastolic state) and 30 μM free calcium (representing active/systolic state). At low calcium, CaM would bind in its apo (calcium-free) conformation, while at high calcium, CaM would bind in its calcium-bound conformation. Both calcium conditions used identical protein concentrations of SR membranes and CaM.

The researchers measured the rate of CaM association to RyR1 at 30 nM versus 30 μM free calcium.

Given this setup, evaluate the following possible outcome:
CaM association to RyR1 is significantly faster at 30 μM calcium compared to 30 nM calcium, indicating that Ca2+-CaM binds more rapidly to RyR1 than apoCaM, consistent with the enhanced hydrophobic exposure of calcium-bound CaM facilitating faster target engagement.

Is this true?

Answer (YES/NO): NO